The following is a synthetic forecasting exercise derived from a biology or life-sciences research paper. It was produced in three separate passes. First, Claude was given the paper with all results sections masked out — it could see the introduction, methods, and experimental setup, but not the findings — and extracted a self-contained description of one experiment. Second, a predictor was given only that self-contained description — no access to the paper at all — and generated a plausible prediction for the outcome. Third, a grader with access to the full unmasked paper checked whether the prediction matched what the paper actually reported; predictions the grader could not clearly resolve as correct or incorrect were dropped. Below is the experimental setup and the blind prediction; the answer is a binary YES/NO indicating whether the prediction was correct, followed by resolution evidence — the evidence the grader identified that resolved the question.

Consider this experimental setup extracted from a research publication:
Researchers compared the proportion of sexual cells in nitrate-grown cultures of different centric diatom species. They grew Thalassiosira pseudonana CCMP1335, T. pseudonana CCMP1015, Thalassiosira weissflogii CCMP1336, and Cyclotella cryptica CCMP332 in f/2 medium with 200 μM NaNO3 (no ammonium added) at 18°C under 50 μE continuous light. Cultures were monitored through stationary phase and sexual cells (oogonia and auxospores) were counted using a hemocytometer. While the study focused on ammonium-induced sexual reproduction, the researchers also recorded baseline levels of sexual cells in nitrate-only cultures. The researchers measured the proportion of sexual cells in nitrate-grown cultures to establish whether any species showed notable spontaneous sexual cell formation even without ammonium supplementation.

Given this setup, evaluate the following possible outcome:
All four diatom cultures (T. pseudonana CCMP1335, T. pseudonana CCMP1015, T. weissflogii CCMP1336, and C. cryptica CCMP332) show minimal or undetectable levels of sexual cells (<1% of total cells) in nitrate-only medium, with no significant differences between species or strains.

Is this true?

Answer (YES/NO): NO